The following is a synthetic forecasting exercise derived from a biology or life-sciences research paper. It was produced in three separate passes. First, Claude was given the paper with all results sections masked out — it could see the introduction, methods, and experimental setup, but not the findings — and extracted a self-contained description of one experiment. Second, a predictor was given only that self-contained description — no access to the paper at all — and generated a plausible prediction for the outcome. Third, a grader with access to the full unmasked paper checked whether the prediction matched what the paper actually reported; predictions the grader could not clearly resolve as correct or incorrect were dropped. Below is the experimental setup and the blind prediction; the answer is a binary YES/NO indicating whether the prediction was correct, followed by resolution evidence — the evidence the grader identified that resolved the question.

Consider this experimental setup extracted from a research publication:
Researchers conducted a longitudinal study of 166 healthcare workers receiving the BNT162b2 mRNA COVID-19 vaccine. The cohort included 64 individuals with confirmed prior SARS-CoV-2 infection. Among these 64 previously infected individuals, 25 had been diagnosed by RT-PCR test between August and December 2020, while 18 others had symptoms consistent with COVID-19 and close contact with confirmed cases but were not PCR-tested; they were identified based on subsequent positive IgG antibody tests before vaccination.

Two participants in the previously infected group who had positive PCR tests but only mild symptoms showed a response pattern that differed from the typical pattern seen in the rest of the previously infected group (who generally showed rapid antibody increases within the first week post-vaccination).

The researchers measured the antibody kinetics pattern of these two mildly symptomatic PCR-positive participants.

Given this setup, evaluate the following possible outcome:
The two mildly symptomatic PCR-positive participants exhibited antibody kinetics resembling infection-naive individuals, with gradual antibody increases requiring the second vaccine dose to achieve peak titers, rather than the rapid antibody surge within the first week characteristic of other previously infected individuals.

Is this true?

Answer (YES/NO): YES